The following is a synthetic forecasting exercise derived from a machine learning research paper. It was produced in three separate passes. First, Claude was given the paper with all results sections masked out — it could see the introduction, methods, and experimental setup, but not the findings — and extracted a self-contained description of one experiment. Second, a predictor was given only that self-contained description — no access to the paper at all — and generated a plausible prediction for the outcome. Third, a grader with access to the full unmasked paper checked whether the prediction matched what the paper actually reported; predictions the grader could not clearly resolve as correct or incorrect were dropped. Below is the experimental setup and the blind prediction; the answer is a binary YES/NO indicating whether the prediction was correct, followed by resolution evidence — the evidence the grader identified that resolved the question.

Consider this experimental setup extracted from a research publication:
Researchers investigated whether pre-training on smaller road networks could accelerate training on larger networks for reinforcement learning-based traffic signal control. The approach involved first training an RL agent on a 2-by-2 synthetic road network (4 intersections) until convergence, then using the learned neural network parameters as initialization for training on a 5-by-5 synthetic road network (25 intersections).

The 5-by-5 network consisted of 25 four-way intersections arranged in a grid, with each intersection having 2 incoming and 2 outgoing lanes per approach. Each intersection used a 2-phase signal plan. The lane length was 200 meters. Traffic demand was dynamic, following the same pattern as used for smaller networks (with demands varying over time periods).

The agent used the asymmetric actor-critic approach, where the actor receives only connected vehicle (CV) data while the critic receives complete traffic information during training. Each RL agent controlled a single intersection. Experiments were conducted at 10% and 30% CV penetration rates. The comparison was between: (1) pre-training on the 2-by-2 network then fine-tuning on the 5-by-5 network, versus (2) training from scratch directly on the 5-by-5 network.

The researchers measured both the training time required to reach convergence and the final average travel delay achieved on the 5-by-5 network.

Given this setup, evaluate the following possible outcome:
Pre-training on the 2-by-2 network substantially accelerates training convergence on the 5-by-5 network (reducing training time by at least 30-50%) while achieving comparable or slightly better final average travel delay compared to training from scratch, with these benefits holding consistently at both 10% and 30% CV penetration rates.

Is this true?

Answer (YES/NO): NO